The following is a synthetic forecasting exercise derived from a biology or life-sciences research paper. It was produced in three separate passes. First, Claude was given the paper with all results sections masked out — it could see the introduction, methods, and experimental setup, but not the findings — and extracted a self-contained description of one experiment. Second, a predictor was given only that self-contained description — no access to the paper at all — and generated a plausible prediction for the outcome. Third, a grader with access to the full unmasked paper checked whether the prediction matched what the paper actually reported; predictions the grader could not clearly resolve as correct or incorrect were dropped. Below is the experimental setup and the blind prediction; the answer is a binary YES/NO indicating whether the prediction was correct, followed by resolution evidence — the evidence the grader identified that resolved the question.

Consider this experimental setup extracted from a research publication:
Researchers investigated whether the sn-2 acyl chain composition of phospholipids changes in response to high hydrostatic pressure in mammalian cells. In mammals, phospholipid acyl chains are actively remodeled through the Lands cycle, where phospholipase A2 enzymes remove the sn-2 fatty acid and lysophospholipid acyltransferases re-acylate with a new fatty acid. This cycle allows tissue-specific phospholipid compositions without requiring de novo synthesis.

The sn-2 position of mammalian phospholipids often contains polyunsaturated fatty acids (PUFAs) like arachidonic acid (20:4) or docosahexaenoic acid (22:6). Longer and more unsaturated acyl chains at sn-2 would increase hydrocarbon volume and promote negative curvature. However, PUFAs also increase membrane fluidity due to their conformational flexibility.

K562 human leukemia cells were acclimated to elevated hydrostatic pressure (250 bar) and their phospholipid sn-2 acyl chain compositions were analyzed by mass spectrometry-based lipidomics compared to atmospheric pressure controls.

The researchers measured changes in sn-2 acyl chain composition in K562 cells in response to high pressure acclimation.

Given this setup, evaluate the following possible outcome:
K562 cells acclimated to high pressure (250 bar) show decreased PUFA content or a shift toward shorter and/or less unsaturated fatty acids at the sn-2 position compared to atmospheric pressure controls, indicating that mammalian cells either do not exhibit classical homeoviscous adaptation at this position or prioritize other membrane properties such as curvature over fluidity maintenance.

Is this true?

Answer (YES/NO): NO